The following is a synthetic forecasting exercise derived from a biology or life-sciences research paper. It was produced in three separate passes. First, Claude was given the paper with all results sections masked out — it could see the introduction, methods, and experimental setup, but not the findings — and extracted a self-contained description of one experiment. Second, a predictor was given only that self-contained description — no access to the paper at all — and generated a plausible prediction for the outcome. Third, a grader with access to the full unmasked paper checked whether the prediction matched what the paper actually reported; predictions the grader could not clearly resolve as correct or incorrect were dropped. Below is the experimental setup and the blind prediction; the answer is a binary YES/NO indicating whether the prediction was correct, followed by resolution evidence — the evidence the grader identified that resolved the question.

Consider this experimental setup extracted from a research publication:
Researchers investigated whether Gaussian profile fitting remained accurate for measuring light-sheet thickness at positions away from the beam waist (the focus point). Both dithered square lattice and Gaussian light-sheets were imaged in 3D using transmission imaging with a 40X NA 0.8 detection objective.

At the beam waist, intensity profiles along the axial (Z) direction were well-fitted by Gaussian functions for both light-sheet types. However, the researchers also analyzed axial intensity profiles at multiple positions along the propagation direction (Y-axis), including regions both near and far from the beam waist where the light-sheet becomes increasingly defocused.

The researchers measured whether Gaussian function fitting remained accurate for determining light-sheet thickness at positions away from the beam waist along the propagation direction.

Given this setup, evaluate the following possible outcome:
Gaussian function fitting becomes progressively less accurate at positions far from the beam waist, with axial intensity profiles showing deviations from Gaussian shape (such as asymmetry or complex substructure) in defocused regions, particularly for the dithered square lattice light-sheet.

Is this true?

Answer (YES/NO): NO